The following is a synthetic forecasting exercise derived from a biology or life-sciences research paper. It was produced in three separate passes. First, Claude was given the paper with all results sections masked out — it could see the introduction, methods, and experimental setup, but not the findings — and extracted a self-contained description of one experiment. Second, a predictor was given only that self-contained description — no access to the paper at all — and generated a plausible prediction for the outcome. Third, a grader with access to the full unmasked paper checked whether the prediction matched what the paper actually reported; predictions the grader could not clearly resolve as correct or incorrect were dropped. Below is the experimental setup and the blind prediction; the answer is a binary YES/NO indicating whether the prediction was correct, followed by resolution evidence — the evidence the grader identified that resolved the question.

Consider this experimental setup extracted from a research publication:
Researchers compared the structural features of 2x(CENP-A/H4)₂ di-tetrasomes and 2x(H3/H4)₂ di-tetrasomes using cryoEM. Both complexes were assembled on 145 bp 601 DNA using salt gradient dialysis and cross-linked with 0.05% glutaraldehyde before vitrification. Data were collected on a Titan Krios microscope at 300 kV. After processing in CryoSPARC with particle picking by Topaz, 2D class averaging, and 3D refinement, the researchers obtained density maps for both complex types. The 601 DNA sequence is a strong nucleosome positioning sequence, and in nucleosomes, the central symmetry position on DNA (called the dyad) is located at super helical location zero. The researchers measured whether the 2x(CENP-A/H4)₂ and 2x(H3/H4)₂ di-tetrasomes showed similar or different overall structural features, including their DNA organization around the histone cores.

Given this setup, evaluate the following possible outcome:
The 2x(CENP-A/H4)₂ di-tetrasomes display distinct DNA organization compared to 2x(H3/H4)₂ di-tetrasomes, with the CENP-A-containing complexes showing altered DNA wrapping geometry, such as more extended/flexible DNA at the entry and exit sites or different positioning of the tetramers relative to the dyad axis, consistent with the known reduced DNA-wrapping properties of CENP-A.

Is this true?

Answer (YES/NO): NO